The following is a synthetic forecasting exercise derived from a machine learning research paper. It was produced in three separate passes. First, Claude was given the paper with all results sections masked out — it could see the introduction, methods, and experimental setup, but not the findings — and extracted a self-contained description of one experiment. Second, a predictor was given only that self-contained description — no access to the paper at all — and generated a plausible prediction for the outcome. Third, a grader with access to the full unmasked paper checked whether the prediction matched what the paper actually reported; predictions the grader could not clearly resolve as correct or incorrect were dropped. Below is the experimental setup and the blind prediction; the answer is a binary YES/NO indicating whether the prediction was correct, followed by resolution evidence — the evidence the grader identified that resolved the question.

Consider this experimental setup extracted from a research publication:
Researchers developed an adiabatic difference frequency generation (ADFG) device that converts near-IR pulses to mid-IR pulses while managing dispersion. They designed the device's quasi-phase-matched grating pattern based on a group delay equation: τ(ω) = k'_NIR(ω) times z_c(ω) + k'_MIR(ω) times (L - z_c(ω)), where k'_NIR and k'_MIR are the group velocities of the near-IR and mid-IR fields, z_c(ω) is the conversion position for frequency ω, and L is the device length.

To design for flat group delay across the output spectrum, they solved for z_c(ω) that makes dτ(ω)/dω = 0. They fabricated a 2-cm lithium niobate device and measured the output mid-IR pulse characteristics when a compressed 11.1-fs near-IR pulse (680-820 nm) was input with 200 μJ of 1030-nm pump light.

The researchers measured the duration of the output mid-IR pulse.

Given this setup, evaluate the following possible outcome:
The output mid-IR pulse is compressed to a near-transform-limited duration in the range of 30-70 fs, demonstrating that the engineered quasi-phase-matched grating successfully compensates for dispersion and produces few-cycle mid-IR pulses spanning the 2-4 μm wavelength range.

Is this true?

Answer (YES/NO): NO